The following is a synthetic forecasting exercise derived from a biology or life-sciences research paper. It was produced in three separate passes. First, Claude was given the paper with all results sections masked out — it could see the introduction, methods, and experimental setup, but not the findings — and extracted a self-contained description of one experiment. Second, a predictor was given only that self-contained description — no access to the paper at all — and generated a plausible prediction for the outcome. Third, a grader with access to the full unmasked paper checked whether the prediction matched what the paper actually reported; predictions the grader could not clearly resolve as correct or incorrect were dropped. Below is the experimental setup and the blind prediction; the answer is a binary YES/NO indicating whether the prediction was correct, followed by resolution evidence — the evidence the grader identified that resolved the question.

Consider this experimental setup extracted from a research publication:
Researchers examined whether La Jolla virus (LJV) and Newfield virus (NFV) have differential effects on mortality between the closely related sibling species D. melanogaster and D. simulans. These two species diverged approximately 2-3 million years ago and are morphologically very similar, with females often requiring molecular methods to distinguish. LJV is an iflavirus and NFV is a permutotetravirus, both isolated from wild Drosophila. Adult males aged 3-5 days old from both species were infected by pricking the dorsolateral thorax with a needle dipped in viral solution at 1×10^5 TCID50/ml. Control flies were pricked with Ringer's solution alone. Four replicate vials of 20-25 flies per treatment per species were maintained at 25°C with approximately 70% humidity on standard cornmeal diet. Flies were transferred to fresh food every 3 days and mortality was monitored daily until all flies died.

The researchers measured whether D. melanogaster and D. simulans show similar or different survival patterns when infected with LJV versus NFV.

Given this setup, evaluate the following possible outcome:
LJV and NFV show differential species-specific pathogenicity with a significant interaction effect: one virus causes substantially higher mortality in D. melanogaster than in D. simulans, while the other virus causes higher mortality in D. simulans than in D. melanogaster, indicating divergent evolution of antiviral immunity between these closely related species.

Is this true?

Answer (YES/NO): YES